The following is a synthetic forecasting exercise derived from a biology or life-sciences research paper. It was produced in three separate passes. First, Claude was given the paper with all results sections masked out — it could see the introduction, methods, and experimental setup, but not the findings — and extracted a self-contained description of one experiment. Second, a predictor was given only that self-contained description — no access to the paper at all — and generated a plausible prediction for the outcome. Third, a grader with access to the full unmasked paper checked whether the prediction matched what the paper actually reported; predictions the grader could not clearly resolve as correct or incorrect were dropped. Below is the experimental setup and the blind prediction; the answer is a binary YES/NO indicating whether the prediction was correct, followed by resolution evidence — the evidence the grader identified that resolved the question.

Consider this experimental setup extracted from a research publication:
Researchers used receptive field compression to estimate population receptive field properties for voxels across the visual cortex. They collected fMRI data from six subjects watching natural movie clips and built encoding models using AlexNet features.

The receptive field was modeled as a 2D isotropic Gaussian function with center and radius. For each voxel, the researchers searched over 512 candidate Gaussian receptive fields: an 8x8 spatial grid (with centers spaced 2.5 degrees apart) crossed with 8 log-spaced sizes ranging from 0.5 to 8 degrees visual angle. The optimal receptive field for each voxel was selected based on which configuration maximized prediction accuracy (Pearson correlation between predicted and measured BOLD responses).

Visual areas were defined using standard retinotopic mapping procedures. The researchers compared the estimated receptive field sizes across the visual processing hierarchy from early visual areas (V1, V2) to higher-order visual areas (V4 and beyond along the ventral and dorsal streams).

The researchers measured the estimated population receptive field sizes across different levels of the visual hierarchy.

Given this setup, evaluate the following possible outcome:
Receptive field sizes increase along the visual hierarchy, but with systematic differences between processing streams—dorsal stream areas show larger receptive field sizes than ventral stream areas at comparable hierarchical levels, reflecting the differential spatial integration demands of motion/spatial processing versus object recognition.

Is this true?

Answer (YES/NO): NO